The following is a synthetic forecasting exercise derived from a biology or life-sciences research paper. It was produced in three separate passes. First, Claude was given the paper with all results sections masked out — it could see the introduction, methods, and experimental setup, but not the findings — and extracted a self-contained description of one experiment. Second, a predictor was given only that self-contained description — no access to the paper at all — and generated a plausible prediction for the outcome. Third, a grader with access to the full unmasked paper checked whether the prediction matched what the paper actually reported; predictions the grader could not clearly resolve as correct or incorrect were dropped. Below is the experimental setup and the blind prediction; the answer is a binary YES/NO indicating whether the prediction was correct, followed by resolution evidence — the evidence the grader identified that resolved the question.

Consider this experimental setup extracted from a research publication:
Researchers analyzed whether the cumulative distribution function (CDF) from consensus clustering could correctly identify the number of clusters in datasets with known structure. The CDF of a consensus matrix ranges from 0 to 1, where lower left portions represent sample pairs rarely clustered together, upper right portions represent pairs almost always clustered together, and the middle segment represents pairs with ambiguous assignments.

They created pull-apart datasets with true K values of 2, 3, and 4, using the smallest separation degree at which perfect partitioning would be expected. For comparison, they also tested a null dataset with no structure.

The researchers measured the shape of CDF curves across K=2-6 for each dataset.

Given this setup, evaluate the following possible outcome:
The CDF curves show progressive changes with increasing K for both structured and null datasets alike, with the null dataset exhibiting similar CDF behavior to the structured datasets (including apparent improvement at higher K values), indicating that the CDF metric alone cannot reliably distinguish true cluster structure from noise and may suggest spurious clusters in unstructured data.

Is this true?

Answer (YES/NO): NO